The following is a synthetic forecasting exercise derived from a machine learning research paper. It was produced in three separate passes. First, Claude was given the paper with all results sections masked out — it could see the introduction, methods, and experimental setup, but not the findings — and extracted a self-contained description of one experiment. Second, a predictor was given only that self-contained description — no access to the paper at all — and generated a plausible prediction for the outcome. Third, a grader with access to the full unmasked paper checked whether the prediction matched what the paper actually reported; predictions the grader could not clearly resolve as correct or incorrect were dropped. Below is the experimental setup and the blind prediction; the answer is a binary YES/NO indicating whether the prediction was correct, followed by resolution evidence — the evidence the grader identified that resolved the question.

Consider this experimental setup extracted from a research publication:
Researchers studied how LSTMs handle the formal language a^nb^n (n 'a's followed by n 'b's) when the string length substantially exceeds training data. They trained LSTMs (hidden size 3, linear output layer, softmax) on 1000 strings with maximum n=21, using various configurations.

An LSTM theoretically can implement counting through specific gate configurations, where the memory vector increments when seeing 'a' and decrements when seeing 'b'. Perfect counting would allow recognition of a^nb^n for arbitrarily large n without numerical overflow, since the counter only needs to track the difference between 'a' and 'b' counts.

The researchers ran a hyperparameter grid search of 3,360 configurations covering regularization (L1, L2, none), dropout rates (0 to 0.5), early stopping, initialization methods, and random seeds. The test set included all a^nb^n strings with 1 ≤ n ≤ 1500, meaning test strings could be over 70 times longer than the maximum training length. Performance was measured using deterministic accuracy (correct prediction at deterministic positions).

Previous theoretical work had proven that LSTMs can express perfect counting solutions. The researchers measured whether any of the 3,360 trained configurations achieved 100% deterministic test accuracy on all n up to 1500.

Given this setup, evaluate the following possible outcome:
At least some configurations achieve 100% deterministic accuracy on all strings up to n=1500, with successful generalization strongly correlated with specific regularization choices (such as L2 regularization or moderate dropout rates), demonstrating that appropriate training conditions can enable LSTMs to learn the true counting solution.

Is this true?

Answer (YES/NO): NO